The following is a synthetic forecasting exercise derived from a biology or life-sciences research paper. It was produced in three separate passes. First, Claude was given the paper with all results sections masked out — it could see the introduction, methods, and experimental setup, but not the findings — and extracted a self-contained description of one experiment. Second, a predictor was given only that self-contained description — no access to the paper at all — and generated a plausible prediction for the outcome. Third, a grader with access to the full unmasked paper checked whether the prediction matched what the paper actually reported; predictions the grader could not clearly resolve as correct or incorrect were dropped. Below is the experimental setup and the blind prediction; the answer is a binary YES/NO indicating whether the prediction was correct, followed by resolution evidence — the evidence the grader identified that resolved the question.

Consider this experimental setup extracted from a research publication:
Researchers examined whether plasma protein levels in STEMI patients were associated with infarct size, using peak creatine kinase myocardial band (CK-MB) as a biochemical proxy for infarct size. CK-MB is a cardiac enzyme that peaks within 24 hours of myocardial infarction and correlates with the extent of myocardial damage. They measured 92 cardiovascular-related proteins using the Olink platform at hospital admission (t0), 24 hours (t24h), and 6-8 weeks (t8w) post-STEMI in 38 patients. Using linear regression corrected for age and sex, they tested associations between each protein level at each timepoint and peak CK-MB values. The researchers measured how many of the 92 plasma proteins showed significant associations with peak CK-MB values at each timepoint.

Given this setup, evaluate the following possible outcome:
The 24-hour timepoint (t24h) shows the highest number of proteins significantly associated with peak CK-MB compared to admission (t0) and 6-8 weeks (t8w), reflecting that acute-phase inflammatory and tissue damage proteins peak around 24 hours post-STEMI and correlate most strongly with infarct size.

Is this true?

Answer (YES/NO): NO